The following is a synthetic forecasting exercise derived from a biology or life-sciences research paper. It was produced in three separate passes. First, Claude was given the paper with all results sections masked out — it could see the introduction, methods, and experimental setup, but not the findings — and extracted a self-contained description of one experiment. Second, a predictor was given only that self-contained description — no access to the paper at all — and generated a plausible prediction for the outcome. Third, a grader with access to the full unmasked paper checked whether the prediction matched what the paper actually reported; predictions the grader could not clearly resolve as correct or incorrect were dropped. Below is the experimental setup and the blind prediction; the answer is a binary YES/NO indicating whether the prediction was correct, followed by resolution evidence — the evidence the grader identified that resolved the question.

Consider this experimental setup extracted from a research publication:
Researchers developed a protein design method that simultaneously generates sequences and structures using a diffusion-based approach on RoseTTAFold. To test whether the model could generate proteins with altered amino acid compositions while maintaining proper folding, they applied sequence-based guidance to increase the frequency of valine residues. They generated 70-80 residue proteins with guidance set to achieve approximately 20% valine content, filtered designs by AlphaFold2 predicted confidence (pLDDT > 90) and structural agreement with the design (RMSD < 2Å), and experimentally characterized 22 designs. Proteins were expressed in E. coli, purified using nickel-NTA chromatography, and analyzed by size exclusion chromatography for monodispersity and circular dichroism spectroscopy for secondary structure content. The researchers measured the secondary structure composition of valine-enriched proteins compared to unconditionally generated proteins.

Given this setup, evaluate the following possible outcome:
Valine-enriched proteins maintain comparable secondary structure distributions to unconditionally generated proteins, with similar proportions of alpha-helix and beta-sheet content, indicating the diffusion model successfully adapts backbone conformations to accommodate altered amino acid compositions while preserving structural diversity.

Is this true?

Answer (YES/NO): NO